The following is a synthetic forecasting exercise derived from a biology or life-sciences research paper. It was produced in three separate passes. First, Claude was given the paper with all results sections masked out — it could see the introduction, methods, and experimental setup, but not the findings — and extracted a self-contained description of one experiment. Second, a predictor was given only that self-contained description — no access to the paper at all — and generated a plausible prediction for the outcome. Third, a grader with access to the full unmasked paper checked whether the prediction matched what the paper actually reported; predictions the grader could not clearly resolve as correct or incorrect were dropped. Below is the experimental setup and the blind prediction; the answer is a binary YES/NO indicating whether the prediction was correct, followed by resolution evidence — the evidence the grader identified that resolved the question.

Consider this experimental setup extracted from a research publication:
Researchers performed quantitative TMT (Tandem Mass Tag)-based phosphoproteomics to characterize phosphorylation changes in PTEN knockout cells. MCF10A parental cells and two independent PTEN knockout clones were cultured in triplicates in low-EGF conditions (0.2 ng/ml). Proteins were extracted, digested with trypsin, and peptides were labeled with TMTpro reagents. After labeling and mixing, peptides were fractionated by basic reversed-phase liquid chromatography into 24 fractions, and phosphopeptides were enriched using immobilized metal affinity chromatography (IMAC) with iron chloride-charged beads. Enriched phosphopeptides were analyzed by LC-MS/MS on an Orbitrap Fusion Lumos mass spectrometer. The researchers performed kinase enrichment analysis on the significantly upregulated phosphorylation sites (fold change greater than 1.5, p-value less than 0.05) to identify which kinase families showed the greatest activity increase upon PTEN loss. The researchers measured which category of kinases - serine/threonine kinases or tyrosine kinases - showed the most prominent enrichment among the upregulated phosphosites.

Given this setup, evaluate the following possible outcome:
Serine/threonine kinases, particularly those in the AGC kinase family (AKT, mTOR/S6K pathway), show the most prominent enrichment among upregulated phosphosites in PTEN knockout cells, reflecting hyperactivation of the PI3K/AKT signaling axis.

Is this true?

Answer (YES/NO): YES